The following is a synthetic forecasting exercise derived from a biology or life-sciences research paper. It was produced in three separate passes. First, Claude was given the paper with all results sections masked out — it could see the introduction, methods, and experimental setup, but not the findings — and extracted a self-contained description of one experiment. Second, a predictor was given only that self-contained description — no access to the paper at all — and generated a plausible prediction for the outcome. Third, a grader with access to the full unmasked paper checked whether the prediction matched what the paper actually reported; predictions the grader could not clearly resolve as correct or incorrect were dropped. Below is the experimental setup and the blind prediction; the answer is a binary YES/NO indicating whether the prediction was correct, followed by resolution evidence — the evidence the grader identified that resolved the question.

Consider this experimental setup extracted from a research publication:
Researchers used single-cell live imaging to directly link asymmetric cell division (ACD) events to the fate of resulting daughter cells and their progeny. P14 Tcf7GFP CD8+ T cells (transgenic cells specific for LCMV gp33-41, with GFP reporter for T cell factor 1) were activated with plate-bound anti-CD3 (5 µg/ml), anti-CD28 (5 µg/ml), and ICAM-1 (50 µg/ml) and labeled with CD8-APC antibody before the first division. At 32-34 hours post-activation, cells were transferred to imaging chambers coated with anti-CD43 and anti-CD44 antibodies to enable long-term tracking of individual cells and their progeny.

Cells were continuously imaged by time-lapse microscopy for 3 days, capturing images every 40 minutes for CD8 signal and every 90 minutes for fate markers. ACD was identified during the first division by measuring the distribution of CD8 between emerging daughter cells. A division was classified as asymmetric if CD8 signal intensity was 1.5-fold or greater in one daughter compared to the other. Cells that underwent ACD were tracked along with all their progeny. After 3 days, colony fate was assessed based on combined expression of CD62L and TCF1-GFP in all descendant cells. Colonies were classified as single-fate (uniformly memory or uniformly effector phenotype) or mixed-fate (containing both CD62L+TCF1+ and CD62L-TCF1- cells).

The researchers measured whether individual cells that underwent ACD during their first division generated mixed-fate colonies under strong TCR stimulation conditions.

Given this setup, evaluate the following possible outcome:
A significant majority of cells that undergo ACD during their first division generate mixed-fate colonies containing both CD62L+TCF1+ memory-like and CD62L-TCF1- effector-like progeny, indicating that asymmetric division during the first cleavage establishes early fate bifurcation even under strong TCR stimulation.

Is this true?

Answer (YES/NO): NO